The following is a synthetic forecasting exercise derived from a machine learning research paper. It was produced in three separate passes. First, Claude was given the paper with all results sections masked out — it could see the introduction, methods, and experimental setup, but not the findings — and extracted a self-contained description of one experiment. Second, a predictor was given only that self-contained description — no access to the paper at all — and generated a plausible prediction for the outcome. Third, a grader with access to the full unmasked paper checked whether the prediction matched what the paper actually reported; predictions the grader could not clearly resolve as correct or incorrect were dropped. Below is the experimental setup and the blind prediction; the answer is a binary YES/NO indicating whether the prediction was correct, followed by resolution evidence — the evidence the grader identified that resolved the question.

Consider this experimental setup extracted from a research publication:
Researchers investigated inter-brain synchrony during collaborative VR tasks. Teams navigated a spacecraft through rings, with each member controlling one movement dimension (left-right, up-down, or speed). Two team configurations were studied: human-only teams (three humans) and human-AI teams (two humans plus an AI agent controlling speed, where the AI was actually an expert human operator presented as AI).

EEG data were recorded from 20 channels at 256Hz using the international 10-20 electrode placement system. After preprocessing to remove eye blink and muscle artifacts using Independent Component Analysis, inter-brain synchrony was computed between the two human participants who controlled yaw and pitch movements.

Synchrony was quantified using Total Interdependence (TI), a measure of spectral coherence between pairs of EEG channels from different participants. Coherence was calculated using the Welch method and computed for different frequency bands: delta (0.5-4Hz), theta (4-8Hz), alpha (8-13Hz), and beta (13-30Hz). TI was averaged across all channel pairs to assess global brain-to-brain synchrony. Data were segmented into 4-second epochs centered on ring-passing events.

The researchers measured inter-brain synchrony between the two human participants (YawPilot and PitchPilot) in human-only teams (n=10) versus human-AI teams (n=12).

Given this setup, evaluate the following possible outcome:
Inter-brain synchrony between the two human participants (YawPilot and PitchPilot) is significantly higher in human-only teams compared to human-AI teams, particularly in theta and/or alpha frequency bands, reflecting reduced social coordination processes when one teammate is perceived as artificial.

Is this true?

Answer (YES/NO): NO